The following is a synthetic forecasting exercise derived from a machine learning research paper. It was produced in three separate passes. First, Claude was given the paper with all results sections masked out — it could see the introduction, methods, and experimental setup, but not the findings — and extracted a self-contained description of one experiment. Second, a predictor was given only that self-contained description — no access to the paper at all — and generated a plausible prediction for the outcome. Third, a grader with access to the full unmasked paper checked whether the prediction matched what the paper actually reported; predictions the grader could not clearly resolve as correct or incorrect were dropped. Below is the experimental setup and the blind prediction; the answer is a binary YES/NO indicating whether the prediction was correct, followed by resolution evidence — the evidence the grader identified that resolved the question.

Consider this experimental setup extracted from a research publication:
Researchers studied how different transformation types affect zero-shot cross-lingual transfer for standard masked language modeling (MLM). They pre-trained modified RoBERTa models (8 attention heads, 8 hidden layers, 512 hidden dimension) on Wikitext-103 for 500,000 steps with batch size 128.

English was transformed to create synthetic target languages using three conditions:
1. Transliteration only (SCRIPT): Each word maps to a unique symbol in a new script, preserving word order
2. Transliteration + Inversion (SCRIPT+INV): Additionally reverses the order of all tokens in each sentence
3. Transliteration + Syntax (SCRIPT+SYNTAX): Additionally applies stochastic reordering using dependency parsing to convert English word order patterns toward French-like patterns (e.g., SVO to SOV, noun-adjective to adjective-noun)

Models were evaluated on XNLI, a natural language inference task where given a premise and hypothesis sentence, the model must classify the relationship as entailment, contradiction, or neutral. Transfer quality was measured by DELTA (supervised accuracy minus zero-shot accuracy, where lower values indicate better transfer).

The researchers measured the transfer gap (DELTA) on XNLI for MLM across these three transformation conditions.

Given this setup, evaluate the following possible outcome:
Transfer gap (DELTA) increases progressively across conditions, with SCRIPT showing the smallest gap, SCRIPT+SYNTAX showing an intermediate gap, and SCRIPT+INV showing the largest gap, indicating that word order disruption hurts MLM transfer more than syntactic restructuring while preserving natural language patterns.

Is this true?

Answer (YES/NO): YES